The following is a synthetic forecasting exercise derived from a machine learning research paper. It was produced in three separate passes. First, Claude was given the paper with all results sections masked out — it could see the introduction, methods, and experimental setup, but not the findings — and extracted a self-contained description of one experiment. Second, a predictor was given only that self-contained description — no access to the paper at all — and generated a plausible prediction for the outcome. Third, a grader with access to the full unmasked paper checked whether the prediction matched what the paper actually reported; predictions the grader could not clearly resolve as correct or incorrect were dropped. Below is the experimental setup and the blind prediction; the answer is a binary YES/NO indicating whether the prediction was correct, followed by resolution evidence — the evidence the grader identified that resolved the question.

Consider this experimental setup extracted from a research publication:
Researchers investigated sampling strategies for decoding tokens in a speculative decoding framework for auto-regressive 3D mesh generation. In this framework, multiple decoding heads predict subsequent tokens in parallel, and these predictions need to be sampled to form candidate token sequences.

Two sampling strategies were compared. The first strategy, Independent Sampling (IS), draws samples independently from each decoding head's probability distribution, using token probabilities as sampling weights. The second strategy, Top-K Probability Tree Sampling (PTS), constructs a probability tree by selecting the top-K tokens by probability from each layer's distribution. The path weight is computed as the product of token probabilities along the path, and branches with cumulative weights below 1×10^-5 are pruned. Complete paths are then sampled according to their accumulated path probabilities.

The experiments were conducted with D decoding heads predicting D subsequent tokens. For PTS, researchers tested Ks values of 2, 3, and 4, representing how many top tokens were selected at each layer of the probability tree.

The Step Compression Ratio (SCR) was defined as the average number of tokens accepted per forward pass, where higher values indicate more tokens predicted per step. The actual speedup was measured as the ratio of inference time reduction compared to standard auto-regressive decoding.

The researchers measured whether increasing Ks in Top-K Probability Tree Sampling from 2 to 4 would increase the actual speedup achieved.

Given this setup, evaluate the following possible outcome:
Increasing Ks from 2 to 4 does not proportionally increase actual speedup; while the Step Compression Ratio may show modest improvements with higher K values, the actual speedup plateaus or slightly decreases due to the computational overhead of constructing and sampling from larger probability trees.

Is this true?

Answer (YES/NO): YES